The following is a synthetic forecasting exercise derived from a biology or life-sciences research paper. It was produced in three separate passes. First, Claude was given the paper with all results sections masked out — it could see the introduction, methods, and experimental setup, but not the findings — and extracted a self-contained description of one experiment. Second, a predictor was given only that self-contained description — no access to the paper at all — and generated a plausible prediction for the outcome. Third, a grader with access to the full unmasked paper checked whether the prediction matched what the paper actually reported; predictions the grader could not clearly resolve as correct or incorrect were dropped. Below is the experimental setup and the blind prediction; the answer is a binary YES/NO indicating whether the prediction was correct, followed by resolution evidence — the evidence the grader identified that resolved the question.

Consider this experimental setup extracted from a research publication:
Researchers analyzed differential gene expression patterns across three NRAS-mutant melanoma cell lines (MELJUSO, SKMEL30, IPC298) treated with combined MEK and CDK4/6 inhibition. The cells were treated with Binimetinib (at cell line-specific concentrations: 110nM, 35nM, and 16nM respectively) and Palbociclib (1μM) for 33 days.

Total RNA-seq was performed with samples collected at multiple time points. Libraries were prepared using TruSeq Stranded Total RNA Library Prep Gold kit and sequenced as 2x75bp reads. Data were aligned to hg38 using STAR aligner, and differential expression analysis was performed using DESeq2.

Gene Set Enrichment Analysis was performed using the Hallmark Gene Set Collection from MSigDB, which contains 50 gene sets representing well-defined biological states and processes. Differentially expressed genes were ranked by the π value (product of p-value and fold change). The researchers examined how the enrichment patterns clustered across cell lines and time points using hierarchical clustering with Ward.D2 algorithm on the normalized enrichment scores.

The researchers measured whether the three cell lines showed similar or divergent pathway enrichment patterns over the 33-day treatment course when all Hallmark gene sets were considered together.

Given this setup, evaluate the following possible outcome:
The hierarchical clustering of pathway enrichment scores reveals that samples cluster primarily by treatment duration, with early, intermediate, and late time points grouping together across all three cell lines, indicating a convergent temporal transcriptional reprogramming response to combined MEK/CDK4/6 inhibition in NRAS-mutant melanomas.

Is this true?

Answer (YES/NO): NO